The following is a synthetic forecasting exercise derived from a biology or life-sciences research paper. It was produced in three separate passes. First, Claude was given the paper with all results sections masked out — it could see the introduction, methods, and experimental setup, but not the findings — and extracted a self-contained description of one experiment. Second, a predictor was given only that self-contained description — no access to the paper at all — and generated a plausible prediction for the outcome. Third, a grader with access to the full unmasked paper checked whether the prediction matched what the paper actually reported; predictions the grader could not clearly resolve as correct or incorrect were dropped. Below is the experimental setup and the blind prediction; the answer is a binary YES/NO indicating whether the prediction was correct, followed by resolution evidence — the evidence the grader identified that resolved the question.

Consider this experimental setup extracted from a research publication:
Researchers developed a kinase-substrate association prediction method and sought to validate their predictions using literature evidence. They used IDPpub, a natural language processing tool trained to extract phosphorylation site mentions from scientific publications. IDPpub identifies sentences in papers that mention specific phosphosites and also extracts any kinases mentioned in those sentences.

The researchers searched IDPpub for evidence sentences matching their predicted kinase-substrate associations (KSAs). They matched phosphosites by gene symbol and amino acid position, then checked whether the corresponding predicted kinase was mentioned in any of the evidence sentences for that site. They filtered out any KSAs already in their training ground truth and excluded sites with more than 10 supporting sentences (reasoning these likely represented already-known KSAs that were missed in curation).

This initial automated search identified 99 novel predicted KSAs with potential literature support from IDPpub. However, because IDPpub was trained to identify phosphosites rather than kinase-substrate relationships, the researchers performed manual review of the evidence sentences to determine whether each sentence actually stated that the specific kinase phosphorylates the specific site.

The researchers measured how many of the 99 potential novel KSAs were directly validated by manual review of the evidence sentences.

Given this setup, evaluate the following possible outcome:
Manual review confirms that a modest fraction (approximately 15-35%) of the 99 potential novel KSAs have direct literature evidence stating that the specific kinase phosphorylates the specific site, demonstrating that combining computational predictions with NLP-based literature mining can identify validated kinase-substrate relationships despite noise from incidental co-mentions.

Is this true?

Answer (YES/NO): NO